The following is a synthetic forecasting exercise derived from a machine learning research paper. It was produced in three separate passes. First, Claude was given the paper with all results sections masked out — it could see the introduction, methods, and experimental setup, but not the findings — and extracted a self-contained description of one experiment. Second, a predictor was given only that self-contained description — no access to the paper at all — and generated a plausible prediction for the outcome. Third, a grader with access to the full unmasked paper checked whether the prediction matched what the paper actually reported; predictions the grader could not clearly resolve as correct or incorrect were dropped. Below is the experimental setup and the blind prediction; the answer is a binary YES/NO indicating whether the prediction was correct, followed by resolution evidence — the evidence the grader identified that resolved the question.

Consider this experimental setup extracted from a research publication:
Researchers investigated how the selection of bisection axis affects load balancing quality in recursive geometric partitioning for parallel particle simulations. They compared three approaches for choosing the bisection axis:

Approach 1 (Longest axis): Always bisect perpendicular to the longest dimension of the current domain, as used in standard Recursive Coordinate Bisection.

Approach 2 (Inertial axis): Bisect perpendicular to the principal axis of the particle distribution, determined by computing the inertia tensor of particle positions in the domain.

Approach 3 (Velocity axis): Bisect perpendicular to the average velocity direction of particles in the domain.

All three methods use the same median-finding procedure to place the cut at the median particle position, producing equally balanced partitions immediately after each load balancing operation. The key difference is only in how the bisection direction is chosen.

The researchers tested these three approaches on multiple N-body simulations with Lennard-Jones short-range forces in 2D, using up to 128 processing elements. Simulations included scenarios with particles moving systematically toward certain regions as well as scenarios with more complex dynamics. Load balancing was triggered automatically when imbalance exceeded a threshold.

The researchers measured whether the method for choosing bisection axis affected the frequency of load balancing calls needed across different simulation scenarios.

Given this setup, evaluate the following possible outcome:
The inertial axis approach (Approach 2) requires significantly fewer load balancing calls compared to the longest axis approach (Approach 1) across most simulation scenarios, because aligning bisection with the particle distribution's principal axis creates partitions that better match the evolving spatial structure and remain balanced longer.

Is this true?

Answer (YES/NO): NO